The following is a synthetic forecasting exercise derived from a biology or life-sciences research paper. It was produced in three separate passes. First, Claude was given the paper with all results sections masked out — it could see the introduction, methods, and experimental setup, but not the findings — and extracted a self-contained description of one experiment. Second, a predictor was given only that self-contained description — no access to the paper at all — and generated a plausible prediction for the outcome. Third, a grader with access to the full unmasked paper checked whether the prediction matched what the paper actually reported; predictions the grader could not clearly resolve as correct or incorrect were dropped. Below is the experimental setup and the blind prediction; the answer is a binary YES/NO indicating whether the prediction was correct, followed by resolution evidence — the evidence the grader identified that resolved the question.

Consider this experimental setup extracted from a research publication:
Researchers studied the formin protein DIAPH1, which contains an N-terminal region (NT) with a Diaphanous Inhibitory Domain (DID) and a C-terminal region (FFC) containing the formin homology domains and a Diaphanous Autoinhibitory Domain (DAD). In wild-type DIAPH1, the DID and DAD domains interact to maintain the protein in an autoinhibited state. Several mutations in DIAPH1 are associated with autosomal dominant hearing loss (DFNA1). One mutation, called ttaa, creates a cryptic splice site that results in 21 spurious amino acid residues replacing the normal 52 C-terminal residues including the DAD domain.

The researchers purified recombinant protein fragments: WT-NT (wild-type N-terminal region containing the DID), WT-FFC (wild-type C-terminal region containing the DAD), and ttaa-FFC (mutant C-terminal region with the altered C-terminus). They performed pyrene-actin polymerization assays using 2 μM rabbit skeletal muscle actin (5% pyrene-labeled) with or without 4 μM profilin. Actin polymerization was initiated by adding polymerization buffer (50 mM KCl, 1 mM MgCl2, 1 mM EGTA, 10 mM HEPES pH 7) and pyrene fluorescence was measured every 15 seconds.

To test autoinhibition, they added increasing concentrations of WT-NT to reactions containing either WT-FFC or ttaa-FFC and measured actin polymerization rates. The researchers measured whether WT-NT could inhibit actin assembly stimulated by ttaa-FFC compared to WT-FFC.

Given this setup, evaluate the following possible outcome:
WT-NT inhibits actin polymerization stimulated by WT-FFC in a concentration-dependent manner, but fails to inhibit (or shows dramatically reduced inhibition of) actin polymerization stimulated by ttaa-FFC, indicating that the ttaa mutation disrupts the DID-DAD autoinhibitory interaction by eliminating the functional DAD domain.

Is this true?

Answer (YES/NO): NO